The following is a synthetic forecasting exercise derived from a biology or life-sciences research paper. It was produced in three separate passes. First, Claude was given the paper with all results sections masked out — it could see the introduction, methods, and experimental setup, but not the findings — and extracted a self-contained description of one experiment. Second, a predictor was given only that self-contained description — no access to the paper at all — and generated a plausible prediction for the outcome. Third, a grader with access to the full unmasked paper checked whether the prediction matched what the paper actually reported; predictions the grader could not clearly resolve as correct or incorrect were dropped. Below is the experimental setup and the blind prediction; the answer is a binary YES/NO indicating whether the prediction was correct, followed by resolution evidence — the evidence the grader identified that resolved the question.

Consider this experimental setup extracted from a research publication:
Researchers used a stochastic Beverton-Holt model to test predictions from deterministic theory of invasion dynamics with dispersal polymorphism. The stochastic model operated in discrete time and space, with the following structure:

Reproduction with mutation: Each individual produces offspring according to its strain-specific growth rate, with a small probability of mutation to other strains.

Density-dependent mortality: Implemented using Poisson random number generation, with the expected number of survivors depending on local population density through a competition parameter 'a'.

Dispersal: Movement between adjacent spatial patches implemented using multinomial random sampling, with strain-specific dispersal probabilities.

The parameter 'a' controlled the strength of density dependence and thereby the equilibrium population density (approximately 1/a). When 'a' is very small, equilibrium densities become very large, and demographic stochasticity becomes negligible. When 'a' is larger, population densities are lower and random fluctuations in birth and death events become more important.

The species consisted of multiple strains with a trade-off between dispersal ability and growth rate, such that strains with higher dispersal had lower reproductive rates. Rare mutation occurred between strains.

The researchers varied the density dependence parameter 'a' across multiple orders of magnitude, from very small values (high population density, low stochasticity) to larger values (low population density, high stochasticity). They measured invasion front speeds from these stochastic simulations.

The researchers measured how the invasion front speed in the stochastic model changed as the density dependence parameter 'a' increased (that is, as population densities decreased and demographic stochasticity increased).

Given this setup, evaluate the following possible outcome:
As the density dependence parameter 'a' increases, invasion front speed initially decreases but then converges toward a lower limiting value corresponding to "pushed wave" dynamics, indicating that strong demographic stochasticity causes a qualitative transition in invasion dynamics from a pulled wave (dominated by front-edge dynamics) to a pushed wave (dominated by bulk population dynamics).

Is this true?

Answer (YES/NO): NO